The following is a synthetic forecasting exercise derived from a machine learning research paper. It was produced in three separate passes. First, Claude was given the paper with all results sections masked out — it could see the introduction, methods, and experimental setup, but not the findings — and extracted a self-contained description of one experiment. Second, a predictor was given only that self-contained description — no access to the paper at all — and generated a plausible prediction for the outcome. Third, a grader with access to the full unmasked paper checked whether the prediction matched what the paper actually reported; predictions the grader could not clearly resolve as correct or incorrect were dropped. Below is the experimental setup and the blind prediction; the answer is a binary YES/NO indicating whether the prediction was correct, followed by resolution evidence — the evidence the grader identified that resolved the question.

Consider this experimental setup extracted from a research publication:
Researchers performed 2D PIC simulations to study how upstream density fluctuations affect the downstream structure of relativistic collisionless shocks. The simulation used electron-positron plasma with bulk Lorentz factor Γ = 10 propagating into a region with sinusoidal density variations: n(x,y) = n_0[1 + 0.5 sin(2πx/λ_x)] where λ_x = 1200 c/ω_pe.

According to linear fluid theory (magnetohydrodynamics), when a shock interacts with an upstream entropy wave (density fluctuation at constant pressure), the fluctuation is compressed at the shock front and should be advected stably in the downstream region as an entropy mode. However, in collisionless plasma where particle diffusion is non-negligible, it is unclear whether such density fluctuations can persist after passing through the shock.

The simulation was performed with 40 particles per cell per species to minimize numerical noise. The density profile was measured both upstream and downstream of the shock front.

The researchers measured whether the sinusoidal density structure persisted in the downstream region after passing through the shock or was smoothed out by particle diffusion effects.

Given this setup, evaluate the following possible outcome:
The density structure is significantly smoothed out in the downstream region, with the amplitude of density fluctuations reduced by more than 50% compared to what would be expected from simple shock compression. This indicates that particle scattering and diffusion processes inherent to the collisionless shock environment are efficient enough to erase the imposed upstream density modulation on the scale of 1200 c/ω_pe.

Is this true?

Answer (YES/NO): NO